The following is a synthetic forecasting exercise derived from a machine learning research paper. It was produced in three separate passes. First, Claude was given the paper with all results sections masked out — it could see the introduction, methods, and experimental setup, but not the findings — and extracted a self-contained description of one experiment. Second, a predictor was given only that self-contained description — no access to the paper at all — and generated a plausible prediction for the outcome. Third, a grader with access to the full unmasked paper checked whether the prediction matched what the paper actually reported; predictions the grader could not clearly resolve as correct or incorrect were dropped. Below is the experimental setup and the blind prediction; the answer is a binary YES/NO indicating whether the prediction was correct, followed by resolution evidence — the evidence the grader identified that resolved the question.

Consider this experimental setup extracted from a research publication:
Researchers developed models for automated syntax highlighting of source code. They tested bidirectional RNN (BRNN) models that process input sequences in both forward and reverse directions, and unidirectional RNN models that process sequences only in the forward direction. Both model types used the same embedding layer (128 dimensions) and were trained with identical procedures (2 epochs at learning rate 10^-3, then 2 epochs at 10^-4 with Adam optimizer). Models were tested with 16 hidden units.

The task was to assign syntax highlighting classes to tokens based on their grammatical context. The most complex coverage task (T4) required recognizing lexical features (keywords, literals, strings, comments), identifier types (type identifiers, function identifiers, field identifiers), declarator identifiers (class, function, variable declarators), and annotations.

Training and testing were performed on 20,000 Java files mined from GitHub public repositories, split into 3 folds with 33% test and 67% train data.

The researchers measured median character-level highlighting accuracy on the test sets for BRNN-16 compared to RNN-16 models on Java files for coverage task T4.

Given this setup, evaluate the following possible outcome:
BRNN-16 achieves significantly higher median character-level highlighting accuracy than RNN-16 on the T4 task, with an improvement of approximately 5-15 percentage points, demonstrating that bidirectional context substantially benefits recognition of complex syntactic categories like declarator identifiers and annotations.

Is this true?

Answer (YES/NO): NO